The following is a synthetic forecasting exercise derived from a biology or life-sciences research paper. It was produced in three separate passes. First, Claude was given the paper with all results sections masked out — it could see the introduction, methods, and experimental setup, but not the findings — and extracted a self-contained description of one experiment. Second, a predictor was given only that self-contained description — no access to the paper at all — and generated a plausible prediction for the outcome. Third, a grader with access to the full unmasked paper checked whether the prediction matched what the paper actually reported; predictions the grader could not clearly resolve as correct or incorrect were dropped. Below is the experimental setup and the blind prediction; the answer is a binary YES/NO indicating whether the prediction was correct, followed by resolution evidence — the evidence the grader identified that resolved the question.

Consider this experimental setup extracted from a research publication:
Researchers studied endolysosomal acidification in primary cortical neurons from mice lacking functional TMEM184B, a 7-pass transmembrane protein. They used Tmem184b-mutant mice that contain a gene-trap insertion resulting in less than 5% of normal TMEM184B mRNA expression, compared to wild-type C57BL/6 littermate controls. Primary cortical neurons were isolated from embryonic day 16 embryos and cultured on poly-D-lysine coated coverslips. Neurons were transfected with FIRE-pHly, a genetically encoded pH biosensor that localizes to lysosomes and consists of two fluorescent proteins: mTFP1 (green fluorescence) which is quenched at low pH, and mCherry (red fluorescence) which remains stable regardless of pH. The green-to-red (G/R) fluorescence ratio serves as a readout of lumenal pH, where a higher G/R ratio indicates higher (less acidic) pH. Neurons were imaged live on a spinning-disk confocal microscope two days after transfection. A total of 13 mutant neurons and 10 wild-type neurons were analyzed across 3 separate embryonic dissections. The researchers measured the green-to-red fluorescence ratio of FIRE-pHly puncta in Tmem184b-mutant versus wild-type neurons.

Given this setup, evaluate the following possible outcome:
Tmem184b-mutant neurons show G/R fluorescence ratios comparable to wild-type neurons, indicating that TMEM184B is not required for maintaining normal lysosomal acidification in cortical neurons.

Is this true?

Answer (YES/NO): NO